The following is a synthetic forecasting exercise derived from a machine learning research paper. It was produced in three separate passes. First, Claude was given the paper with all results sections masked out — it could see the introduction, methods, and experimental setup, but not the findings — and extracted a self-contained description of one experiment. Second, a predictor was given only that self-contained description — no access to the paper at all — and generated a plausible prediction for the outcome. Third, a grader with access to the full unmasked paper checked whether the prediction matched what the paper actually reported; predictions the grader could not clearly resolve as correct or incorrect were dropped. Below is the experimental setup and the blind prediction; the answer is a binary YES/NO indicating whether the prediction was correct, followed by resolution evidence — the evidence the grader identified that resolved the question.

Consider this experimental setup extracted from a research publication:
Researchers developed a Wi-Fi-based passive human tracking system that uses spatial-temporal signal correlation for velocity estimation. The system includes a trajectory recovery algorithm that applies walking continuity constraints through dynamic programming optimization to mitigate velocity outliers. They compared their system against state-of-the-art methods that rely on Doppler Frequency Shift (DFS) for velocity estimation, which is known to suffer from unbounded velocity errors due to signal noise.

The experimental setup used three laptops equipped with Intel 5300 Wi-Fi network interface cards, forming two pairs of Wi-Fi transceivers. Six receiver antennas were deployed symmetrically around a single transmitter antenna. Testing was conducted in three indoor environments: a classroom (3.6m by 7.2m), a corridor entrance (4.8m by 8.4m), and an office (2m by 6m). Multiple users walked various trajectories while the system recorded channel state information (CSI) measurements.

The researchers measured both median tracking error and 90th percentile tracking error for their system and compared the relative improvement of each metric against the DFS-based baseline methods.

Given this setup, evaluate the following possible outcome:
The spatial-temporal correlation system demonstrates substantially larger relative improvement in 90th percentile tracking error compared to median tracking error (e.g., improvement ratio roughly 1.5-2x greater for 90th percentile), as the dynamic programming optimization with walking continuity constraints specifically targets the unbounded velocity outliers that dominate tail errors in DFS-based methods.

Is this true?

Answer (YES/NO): NO